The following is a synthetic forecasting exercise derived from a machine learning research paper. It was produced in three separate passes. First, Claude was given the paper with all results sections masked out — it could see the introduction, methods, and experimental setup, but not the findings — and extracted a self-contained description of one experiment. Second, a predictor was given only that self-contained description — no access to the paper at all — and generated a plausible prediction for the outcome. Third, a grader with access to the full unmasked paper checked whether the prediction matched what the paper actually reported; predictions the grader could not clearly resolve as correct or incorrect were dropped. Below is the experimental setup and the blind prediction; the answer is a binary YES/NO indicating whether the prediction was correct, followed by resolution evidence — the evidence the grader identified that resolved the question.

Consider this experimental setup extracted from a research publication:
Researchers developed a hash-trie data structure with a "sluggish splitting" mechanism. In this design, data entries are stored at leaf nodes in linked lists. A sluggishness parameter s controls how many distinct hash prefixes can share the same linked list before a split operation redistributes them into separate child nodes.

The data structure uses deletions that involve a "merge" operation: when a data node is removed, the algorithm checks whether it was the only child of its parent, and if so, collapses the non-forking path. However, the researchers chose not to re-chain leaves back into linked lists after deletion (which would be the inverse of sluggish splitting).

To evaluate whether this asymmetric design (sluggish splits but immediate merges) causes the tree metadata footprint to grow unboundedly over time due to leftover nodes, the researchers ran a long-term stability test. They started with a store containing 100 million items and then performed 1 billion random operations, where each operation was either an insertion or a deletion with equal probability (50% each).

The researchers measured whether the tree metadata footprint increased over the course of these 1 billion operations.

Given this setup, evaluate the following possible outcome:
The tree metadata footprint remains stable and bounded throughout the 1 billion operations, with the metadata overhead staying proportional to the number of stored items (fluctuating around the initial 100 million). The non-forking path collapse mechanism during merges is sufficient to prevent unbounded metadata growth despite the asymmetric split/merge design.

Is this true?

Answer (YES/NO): YES